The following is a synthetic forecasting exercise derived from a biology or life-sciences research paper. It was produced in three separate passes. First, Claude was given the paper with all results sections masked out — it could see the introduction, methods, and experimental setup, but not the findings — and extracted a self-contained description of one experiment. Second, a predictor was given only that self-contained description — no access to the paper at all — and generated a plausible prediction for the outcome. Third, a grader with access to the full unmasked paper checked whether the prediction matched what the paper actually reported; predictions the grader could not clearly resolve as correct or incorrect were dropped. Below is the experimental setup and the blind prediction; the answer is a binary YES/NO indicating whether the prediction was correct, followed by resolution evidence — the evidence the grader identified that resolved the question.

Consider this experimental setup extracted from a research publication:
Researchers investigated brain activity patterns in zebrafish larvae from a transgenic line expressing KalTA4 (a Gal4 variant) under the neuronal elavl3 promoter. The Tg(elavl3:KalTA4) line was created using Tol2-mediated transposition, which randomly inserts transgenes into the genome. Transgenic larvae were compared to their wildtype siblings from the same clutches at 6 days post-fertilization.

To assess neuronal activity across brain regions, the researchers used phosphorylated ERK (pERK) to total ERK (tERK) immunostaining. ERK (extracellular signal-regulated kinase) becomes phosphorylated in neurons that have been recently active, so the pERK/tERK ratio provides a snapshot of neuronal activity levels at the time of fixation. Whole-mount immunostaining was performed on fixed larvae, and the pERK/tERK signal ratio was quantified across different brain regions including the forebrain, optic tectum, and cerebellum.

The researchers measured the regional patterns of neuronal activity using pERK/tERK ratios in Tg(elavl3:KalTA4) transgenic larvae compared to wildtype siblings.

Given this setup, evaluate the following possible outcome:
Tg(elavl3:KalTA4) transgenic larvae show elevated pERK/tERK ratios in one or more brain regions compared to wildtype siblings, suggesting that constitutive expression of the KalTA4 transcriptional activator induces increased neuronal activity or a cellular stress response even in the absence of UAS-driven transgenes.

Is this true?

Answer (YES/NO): NO